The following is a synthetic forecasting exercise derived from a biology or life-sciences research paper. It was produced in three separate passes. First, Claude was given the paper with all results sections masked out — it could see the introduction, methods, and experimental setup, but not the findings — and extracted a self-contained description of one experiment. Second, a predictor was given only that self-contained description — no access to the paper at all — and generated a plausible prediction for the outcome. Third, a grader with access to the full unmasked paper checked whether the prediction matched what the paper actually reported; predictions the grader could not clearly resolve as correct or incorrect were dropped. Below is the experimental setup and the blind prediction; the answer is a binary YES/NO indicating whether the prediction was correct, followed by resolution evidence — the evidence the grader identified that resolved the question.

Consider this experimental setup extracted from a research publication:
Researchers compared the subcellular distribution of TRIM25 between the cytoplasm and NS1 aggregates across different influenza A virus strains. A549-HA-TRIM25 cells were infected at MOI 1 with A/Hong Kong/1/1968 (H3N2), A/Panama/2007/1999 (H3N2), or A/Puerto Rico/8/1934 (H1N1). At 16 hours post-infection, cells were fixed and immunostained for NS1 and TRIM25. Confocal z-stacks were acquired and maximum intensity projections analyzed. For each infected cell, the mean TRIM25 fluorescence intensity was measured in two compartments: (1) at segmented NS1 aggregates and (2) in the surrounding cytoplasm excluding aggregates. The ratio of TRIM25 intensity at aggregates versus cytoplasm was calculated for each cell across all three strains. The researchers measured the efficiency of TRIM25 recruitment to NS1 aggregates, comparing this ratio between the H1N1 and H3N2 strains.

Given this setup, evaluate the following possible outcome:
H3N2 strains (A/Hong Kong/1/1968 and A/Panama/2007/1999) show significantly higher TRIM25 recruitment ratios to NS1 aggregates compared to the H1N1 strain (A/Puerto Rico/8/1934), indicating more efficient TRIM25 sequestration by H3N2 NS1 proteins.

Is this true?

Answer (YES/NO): NO